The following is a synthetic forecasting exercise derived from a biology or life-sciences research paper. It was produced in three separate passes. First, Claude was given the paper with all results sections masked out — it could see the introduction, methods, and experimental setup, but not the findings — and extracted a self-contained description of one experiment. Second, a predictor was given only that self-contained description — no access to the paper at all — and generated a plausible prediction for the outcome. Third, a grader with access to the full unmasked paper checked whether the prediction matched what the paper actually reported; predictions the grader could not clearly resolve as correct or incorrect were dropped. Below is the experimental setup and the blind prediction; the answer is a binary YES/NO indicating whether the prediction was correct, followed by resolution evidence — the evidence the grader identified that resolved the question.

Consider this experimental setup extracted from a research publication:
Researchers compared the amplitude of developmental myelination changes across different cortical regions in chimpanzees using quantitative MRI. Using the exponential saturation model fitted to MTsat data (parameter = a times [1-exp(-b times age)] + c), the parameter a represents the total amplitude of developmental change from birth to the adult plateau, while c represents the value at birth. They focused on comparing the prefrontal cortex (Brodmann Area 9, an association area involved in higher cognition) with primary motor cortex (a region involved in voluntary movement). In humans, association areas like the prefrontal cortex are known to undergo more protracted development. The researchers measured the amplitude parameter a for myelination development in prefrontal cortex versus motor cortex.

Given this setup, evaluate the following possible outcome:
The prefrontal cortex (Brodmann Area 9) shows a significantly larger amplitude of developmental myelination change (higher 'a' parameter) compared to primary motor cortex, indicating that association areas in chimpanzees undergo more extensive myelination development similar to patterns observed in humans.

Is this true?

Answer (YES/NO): NO